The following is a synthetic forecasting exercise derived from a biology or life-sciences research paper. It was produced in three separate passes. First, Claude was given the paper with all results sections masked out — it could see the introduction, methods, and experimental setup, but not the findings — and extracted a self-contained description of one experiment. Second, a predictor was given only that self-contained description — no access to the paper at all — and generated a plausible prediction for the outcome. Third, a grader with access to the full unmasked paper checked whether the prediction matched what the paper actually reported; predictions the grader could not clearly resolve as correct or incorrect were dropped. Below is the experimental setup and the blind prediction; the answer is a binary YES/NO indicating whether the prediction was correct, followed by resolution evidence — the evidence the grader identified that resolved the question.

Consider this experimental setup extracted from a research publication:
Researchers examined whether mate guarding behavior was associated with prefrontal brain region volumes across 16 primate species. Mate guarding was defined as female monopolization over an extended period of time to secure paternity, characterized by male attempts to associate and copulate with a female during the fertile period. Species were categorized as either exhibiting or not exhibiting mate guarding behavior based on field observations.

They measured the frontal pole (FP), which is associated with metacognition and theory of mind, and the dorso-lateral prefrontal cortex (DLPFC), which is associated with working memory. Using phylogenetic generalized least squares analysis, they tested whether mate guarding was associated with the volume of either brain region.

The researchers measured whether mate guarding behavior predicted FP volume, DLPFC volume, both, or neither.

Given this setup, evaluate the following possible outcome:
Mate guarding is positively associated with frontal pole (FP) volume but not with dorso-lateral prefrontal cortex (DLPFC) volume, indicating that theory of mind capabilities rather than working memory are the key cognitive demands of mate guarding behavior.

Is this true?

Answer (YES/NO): NO